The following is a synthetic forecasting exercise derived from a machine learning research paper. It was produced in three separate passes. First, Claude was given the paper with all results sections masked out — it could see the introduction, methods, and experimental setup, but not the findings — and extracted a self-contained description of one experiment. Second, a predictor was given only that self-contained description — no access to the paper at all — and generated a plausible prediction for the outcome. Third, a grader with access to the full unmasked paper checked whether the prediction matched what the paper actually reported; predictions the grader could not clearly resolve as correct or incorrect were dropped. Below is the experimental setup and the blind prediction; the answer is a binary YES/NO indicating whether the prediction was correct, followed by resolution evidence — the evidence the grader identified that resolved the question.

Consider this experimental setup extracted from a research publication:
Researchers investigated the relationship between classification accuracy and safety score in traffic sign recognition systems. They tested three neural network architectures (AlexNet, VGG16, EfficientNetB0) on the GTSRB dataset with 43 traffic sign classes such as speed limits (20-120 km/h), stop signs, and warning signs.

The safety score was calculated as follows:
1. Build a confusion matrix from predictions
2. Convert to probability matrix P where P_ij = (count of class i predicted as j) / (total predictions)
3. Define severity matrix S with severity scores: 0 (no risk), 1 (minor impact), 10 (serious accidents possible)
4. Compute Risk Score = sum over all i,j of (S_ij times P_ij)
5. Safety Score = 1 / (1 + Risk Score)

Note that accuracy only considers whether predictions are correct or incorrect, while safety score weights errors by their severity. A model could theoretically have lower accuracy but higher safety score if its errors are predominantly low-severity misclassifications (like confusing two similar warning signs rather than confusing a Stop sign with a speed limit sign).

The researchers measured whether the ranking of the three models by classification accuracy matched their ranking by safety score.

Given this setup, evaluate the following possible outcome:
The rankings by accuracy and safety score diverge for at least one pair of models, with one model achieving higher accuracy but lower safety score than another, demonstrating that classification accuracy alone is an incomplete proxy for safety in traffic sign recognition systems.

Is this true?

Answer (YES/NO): NO